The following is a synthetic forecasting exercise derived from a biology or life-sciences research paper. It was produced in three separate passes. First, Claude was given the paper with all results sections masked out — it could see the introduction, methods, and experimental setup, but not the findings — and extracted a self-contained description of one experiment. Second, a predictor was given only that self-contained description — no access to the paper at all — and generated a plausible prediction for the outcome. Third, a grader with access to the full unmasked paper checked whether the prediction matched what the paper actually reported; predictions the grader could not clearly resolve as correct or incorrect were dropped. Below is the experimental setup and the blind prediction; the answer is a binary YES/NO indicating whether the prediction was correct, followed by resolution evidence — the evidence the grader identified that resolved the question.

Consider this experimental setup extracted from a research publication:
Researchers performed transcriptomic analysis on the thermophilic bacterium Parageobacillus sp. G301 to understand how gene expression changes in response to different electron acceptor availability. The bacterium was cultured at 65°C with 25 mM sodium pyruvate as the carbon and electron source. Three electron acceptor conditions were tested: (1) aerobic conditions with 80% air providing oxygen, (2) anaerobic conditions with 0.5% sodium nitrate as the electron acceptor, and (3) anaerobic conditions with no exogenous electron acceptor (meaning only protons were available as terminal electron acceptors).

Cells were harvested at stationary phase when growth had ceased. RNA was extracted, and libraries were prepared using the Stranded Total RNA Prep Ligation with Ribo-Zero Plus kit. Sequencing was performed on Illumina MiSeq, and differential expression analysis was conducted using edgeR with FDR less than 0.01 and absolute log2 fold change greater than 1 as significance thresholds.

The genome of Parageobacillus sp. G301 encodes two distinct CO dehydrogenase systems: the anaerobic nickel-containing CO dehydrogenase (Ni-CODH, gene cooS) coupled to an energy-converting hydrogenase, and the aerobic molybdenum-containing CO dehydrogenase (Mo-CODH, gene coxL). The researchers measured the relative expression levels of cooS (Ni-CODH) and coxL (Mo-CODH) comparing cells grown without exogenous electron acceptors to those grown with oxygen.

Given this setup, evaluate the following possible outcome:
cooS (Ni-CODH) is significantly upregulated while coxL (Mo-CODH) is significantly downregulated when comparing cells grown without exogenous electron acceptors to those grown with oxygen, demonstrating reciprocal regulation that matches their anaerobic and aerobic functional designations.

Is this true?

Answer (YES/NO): NO